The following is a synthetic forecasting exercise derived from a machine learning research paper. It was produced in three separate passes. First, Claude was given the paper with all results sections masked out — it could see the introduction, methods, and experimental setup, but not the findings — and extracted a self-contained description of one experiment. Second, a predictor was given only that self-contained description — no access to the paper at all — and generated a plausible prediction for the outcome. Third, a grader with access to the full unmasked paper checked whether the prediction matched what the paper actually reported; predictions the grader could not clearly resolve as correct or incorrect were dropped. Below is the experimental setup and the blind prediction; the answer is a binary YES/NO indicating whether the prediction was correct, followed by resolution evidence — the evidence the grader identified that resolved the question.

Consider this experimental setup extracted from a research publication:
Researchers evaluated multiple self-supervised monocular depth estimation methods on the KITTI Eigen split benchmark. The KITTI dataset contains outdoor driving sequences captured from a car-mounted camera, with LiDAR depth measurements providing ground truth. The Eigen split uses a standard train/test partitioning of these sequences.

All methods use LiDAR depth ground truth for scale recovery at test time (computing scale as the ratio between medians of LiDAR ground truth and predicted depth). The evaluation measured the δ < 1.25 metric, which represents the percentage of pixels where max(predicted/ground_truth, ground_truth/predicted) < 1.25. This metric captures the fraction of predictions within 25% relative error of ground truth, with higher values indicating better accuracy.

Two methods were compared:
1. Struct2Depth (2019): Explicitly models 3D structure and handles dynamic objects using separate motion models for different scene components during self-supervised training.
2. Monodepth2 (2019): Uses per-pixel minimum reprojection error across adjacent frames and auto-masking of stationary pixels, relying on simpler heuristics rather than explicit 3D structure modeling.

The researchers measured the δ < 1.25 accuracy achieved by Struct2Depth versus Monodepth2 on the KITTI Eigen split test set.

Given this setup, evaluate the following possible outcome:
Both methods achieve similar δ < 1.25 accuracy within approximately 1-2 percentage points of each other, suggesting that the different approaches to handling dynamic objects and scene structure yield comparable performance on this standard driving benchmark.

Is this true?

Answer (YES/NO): NO